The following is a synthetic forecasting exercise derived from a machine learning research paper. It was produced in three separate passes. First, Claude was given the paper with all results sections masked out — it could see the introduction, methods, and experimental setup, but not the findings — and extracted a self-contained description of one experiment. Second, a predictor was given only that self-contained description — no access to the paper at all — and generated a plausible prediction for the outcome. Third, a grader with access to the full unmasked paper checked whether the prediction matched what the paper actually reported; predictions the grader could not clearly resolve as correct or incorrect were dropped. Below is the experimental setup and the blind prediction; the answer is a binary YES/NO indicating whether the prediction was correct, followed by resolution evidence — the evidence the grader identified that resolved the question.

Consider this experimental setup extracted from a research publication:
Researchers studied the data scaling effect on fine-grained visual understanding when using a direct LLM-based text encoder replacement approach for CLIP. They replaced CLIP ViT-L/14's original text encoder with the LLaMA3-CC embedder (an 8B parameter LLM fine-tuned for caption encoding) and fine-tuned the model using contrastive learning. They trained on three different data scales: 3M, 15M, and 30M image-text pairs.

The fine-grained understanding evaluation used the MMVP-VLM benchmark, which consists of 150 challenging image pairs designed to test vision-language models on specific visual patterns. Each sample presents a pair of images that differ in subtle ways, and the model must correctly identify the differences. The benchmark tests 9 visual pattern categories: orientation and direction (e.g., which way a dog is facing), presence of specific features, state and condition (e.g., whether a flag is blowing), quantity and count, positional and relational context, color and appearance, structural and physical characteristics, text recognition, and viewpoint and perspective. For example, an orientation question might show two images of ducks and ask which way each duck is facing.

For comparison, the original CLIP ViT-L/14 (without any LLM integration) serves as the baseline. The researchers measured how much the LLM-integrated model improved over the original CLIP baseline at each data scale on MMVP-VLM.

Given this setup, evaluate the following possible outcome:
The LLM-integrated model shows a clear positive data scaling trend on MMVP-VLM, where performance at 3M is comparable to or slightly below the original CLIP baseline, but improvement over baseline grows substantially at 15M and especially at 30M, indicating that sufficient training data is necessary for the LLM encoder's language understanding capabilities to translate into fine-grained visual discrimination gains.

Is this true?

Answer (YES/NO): NO